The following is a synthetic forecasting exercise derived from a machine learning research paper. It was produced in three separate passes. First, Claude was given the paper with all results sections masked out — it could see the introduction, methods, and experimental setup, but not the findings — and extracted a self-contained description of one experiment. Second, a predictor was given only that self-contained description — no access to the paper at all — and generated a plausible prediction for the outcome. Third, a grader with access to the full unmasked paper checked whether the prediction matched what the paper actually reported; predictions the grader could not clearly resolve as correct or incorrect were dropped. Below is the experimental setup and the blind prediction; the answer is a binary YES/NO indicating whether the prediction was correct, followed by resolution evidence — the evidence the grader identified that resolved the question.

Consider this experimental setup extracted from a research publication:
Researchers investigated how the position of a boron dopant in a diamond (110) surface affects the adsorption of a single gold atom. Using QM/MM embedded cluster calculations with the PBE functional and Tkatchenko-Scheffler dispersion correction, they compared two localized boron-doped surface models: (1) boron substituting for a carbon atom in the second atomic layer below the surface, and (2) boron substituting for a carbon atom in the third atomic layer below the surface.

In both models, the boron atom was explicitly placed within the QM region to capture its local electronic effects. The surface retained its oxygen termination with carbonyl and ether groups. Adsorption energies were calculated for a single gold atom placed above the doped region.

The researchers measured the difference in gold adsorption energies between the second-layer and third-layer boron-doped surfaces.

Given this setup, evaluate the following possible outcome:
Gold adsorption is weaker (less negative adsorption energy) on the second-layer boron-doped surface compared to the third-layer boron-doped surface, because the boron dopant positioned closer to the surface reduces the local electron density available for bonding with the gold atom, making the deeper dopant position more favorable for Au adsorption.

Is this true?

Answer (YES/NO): YES